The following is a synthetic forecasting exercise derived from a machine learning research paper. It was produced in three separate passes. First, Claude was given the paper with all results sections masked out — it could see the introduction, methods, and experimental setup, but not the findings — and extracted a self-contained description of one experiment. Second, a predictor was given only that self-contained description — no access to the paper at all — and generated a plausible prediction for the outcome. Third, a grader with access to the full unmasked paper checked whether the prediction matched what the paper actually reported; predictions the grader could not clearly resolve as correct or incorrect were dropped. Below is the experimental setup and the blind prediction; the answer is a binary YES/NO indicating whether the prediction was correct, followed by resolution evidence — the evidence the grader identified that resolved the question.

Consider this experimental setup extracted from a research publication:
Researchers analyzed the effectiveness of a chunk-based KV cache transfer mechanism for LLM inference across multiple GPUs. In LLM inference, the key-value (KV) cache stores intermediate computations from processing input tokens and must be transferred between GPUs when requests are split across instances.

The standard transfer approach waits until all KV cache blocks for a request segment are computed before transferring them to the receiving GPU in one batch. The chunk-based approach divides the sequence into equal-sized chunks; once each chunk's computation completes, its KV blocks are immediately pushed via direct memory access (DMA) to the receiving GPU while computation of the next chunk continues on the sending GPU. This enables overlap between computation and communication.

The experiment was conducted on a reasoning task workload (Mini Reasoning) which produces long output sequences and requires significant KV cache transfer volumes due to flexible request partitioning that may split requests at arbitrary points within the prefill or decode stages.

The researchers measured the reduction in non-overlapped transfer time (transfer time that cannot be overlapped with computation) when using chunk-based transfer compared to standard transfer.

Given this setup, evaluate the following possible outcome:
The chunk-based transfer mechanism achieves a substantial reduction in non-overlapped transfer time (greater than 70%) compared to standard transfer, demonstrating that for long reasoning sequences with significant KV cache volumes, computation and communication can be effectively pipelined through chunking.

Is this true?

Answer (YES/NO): YES